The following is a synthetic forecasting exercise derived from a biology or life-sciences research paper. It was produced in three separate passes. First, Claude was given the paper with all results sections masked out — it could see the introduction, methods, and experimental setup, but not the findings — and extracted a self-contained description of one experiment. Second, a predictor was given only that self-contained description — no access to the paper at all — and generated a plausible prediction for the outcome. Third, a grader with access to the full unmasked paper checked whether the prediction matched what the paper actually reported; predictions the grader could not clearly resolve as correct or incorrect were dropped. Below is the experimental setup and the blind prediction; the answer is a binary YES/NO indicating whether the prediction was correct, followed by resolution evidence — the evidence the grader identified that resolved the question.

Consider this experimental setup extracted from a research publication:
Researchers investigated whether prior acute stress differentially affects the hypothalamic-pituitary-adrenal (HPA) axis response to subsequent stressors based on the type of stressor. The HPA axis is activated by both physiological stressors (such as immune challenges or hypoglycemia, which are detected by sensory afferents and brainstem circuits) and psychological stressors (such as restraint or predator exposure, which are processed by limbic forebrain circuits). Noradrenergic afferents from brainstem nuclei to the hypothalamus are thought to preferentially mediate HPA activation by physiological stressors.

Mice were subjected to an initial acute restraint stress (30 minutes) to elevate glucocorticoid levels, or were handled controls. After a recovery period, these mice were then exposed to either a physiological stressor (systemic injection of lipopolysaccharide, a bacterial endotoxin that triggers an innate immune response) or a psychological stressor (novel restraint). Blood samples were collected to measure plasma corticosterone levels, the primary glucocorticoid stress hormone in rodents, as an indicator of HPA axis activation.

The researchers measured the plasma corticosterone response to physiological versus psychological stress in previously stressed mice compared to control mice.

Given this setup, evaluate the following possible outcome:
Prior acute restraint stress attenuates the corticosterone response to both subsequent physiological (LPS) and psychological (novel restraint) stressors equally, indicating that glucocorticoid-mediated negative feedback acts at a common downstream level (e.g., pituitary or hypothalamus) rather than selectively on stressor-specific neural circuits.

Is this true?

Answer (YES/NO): NO